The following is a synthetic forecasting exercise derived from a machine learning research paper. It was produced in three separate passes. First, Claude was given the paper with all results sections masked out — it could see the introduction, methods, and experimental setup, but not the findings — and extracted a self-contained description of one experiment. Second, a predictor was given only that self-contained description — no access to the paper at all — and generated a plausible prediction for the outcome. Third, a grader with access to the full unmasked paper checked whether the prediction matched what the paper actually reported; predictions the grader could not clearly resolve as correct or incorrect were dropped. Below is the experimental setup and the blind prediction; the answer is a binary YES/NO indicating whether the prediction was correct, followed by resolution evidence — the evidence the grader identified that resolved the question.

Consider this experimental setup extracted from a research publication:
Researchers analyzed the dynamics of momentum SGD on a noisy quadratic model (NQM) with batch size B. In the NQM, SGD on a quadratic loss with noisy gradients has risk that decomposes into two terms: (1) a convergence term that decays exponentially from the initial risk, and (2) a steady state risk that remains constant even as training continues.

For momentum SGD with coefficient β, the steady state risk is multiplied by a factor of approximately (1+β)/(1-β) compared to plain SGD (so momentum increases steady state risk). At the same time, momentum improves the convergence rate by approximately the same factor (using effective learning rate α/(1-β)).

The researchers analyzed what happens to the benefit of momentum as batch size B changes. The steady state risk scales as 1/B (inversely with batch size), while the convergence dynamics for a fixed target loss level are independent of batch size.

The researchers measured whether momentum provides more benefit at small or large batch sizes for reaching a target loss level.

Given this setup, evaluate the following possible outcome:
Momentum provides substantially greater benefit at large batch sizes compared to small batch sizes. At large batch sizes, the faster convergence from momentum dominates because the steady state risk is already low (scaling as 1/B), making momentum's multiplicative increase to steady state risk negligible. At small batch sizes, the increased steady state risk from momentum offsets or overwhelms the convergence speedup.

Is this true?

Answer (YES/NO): YES